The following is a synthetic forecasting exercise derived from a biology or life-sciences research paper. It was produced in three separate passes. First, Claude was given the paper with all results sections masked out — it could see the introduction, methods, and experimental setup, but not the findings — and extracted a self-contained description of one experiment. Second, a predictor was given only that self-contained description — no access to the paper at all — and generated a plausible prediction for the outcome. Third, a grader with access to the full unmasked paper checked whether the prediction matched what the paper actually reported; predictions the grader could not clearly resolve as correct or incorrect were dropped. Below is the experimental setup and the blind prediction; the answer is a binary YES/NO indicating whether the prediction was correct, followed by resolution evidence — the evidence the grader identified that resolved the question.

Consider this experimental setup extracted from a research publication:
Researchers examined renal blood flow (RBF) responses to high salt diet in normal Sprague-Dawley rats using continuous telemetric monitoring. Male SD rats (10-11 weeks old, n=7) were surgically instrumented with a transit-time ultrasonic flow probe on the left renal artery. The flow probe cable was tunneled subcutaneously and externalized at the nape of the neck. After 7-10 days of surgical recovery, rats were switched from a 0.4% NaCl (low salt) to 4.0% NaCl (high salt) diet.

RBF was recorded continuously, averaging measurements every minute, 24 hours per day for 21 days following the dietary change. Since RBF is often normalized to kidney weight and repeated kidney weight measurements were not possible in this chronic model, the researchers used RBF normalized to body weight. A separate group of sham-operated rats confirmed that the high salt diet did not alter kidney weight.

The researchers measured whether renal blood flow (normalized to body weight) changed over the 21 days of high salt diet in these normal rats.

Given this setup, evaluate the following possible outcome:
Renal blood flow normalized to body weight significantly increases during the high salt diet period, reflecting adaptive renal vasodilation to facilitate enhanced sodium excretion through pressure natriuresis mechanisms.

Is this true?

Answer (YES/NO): NO